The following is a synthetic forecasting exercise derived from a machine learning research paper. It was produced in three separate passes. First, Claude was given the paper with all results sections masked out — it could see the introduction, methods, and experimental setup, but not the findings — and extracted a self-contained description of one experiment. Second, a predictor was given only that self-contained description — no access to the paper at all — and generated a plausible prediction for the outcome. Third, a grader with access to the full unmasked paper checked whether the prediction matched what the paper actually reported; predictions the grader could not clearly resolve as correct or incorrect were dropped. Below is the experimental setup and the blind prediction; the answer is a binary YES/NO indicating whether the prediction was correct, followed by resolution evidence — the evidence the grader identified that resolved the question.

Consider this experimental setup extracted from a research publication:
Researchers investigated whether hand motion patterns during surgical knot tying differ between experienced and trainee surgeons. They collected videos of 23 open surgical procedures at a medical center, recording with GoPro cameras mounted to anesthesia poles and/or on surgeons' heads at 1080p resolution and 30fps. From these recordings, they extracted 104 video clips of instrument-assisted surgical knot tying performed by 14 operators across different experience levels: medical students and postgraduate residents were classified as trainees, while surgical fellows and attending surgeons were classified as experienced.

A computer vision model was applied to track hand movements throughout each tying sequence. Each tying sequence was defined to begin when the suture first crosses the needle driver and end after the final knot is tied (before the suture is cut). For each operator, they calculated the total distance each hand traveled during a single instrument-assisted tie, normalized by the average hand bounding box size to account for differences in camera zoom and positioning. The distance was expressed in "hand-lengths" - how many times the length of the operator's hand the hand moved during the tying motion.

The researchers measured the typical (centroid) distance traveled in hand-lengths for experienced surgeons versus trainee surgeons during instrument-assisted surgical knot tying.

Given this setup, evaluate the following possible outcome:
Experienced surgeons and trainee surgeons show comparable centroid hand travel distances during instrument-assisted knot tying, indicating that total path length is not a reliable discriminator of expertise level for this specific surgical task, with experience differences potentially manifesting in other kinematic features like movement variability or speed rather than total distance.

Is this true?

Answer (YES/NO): NO